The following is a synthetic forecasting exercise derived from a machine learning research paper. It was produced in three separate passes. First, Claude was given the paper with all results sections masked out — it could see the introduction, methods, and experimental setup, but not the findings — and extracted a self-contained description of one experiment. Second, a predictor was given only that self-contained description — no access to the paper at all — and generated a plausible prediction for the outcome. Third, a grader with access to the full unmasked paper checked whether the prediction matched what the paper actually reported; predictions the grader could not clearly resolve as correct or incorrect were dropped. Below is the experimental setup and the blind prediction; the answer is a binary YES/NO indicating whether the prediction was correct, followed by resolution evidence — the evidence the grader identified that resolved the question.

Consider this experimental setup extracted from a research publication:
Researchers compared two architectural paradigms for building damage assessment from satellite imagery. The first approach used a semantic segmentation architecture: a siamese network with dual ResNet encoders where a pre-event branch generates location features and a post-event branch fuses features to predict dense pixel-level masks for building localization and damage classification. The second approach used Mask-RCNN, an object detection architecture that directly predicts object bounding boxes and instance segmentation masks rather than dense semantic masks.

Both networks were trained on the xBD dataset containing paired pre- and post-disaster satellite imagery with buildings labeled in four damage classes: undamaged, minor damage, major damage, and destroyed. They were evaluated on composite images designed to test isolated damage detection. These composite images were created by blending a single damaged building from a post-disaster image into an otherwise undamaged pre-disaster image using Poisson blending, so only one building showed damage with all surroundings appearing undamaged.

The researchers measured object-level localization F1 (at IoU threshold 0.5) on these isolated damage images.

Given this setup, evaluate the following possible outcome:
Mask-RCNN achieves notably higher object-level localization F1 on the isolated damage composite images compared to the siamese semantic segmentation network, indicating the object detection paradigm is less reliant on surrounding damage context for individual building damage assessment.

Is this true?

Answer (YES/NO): YES